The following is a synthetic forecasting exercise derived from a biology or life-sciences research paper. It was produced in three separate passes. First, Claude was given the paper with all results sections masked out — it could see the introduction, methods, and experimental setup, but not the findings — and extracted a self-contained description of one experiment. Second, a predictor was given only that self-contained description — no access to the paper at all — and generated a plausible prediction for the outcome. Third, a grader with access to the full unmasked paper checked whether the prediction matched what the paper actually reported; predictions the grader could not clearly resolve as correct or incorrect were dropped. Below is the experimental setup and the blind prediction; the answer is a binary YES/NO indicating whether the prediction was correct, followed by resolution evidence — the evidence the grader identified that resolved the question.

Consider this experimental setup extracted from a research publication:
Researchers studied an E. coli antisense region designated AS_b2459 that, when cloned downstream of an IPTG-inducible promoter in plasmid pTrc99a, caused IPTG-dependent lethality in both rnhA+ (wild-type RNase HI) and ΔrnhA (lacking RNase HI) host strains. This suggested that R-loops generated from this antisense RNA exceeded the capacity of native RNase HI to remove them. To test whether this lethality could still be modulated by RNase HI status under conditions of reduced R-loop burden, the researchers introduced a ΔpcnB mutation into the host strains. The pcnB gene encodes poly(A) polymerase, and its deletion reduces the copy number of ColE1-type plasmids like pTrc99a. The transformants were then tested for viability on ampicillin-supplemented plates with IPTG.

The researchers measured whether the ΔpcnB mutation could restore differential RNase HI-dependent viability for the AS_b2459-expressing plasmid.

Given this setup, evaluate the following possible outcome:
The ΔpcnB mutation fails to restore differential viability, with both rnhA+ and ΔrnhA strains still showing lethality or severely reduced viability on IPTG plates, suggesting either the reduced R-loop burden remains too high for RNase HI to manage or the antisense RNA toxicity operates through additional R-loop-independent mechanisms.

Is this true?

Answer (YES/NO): NO